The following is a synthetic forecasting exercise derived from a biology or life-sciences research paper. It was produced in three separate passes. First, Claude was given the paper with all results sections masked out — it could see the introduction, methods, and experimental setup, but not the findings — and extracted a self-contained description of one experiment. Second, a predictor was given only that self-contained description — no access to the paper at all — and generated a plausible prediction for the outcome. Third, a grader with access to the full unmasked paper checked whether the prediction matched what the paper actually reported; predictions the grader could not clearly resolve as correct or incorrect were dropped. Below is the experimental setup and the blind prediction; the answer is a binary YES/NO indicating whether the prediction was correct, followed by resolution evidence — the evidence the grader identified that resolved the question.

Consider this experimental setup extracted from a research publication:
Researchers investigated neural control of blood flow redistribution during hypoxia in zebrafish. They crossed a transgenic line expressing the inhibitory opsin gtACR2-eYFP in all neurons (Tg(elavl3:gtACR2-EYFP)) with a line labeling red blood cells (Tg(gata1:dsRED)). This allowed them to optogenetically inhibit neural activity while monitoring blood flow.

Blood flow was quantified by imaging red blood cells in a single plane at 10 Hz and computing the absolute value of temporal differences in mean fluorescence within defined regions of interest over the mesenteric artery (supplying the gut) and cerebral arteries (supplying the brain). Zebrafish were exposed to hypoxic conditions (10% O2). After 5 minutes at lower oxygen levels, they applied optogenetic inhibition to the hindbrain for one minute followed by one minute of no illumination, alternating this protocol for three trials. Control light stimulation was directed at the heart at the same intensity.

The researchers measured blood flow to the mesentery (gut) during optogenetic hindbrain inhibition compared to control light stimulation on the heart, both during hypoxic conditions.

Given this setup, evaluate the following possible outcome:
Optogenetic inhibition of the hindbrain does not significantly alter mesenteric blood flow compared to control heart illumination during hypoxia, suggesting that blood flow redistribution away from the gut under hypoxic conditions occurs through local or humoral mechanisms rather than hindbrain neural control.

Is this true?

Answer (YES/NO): NO